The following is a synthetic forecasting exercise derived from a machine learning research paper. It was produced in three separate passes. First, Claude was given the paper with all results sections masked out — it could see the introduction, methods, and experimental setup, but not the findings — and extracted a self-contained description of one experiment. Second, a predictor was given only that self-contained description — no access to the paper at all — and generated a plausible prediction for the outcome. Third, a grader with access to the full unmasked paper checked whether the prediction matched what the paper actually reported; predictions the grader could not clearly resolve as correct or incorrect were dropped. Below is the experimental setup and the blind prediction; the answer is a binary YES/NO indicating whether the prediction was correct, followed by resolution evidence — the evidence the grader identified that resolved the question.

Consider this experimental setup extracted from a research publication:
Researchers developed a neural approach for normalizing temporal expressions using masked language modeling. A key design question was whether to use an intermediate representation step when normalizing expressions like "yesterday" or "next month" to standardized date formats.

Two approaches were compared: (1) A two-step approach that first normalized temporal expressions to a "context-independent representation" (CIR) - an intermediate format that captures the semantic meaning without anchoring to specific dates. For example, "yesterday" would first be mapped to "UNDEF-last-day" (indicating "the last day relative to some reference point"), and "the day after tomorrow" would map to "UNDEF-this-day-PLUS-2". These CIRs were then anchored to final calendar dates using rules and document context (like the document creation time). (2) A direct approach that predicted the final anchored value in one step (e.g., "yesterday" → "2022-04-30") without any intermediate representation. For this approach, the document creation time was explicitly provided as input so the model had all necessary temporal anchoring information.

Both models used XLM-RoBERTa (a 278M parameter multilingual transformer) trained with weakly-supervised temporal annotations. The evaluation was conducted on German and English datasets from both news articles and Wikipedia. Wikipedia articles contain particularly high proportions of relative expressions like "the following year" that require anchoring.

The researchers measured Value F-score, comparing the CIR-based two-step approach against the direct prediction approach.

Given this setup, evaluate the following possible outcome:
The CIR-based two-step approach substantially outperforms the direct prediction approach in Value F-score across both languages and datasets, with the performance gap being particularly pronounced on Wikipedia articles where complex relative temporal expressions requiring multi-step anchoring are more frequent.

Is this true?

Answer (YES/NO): YES